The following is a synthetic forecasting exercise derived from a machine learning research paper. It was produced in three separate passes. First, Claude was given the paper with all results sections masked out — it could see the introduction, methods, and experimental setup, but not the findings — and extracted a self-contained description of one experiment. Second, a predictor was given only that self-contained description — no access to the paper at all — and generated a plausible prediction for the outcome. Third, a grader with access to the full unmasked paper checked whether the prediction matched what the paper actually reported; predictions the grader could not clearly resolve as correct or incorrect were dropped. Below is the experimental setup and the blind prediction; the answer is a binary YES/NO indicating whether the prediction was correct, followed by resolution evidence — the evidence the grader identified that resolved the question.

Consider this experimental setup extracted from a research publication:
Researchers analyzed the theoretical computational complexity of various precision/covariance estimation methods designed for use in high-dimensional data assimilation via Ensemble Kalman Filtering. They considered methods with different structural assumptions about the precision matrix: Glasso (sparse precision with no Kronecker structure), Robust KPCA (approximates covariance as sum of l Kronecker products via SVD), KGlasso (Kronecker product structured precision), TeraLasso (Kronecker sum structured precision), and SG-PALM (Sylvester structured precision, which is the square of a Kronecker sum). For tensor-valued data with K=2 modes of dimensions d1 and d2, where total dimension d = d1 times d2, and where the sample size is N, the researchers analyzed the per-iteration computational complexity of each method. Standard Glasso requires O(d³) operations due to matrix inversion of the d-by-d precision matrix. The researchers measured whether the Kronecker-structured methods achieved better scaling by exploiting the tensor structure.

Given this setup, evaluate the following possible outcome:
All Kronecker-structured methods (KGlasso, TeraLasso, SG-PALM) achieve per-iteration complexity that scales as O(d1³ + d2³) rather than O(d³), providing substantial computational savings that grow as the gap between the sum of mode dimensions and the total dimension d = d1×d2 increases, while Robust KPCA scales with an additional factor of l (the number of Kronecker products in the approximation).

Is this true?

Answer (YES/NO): NO